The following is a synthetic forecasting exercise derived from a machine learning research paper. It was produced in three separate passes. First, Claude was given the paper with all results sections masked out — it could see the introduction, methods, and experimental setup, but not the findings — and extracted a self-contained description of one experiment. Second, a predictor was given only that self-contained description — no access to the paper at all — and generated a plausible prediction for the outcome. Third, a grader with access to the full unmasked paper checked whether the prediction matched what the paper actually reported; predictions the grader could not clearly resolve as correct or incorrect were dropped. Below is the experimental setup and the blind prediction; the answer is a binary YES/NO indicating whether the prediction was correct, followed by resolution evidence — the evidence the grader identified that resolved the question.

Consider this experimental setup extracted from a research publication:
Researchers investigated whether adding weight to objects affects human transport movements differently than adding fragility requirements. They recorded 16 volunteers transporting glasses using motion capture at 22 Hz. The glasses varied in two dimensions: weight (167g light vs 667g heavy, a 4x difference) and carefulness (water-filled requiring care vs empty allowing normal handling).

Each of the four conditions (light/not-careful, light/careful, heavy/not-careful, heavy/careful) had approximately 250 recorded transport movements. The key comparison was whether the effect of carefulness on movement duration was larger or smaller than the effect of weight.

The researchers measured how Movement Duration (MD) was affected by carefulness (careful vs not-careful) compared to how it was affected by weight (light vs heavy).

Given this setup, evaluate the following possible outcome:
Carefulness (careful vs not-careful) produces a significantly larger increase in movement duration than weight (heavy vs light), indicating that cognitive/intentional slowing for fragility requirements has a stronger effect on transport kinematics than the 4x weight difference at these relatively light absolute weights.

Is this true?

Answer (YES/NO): YES